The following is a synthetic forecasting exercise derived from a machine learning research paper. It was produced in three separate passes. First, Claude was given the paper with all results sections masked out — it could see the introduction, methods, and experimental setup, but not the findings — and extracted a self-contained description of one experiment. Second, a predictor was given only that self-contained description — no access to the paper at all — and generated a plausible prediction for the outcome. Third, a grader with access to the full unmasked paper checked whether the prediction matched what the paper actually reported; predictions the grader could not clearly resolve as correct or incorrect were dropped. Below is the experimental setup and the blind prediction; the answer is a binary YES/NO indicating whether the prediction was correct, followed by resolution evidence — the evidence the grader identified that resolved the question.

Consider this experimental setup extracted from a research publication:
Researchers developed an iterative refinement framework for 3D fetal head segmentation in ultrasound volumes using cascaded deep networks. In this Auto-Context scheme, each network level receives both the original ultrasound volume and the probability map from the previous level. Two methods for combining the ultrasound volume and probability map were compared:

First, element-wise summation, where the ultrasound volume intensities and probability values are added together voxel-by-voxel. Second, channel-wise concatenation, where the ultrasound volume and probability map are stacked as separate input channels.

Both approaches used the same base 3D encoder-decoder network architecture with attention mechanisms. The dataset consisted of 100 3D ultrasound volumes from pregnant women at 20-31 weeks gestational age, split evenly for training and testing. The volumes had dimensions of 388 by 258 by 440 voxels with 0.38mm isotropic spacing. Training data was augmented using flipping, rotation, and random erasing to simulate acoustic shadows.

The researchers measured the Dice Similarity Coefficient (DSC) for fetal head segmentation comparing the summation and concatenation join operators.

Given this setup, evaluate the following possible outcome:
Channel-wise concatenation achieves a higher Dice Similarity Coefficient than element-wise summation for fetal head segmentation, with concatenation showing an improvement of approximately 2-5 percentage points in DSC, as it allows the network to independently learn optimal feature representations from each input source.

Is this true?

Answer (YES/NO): NO